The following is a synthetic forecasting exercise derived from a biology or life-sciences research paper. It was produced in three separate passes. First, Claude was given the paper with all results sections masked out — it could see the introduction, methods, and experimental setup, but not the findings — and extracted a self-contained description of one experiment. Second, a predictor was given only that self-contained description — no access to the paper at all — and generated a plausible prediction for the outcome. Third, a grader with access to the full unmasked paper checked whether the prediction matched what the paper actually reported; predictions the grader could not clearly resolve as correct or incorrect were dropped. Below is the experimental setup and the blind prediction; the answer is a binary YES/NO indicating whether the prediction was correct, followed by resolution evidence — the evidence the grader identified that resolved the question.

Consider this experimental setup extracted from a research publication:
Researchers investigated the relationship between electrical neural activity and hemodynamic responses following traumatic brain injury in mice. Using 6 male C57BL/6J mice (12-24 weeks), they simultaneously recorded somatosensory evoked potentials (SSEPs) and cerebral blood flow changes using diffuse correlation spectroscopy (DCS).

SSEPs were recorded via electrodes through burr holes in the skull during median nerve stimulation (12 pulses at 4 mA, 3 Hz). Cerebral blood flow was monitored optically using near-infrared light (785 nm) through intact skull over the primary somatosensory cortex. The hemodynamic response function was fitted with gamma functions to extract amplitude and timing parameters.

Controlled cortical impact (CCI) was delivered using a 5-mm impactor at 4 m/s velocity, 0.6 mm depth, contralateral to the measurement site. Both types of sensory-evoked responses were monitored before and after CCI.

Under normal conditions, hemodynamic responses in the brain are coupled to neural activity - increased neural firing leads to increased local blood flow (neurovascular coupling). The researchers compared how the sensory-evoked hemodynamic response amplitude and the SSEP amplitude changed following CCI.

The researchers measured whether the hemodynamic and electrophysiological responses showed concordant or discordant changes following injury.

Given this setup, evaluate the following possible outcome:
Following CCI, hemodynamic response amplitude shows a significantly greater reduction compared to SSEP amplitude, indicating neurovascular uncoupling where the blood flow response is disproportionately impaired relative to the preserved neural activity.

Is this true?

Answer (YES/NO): NO